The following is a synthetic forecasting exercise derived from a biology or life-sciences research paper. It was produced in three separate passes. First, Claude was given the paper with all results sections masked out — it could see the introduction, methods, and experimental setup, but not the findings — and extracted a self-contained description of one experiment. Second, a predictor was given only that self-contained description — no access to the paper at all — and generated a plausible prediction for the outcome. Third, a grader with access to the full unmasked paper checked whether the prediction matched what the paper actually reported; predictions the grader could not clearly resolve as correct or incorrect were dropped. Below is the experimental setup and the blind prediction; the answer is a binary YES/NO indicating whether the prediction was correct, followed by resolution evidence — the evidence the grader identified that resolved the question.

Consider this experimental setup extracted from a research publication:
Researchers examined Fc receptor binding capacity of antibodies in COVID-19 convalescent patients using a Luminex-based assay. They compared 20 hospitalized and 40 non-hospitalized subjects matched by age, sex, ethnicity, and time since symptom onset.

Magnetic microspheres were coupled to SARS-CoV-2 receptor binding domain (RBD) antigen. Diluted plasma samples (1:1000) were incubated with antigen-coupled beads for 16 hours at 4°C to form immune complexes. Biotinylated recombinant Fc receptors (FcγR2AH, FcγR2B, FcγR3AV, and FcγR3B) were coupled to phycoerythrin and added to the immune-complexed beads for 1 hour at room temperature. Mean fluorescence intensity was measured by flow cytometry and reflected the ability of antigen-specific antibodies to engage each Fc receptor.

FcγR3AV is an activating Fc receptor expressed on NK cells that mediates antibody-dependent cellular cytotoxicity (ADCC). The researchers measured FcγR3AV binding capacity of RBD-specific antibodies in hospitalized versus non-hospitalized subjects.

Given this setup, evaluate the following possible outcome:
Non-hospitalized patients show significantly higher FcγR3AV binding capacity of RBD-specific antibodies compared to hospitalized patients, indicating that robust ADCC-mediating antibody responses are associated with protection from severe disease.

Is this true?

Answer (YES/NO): NO